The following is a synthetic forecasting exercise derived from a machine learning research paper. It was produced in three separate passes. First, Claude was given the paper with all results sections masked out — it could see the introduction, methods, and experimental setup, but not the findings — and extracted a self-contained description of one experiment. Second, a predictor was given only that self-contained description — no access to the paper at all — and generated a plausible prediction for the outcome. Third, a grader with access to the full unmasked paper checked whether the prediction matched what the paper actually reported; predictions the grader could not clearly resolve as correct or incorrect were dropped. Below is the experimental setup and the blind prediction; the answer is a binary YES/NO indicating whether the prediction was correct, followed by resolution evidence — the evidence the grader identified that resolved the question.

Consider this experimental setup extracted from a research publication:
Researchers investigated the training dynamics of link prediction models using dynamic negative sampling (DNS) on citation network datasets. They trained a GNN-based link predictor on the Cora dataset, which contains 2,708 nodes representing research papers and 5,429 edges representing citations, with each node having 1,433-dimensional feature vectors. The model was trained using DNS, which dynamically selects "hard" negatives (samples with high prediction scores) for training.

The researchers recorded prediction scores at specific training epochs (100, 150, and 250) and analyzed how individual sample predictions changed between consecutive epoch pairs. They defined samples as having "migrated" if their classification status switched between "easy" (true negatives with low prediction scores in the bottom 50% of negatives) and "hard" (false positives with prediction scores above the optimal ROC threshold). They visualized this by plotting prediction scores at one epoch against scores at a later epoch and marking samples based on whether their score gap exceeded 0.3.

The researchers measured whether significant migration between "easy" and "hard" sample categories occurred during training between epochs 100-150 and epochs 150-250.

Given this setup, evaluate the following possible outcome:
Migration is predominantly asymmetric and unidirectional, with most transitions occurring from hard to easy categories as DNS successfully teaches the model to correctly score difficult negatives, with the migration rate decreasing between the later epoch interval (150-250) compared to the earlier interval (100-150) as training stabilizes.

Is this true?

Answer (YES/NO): NO